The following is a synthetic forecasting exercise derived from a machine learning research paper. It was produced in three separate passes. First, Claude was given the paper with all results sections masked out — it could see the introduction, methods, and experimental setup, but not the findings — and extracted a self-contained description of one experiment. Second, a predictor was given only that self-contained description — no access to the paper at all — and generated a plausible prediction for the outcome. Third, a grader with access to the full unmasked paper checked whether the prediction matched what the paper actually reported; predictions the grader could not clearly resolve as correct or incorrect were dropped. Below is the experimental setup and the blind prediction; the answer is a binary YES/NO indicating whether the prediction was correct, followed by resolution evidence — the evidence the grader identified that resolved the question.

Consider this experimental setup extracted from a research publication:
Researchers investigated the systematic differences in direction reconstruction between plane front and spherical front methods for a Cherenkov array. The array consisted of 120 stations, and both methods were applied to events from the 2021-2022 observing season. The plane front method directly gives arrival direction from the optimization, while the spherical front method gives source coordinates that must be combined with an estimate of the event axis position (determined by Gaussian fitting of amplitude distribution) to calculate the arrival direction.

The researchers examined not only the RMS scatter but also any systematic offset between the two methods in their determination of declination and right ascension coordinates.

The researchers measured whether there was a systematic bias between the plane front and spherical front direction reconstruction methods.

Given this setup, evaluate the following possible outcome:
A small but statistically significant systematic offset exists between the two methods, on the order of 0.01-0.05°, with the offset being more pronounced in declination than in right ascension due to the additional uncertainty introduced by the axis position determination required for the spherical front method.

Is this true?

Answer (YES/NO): NO